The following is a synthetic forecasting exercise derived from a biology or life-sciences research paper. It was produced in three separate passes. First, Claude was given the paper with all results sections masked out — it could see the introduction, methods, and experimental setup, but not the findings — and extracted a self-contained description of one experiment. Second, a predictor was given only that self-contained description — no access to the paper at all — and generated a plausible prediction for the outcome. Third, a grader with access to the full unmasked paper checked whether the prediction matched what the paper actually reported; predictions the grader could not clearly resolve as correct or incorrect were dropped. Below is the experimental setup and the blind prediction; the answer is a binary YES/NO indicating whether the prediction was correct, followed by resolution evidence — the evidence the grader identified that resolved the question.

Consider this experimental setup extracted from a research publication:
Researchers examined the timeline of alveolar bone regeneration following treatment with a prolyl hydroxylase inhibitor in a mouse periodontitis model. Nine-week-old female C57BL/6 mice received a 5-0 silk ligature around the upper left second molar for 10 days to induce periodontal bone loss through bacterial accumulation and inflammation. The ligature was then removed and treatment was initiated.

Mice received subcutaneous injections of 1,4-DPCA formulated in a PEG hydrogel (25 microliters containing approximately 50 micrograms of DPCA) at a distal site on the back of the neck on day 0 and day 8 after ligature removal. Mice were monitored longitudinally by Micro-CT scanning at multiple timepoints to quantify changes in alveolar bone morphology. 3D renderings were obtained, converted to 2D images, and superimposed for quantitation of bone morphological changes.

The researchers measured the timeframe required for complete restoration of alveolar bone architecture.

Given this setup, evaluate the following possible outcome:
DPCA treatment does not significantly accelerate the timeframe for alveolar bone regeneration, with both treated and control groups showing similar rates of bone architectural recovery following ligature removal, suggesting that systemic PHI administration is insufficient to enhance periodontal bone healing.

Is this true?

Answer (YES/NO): NO